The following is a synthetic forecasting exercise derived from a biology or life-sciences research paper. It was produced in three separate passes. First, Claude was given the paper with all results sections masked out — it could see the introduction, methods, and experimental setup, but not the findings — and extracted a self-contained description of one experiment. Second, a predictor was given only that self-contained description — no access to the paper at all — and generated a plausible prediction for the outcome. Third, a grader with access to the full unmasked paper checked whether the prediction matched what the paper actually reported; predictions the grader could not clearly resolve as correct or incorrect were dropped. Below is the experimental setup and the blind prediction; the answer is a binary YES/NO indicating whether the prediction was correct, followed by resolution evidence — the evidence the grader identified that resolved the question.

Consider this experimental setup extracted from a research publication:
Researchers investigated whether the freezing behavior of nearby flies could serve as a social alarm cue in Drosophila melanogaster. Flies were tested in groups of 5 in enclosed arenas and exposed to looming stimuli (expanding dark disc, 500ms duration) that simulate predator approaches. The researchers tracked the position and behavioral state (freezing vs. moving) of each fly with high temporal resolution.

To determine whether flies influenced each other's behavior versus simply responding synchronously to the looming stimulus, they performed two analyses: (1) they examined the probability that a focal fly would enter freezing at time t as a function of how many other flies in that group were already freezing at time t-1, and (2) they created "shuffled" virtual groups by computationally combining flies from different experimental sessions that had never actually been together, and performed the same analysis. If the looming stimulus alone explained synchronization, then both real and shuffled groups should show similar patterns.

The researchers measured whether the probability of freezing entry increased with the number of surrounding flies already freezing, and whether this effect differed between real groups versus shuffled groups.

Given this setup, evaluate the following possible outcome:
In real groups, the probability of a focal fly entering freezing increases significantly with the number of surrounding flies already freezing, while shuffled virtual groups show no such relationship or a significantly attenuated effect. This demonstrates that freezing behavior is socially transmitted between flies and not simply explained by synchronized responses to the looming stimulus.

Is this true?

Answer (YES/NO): YES